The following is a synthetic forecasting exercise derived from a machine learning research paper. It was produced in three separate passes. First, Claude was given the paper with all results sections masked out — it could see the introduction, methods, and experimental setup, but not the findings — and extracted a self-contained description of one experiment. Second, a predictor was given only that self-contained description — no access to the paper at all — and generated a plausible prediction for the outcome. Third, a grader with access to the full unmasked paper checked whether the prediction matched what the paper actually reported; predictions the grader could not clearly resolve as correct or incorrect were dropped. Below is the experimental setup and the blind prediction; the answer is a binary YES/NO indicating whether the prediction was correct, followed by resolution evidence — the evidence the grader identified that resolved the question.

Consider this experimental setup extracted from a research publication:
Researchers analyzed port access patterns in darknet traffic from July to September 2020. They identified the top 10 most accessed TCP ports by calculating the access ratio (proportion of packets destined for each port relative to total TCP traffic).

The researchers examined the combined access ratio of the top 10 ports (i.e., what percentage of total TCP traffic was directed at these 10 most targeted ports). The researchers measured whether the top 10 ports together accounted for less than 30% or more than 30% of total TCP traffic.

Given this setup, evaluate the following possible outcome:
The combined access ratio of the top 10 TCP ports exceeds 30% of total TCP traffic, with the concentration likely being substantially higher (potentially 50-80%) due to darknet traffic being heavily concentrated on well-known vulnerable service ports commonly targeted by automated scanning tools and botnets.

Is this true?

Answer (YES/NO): NO